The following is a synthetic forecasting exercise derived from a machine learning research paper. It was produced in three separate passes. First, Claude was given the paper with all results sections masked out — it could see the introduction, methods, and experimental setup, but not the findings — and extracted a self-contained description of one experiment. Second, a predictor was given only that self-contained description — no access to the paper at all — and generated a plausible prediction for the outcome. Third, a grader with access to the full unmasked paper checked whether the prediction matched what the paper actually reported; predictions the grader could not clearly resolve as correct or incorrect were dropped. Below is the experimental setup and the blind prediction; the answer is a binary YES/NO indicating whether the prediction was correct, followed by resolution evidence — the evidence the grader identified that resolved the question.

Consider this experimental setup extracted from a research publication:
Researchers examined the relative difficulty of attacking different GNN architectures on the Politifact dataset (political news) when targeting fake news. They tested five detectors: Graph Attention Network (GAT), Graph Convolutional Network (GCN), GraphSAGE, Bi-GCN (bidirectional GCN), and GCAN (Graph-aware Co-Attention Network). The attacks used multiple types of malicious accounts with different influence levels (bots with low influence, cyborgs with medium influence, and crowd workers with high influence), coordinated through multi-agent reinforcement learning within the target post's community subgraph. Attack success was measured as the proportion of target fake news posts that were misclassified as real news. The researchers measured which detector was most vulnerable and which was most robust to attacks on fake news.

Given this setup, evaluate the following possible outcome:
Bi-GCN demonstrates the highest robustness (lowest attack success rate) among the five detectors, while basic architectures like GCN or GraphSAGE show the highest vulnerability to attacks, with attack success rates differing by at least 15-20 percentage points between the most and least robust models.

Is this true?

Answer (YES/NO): NO